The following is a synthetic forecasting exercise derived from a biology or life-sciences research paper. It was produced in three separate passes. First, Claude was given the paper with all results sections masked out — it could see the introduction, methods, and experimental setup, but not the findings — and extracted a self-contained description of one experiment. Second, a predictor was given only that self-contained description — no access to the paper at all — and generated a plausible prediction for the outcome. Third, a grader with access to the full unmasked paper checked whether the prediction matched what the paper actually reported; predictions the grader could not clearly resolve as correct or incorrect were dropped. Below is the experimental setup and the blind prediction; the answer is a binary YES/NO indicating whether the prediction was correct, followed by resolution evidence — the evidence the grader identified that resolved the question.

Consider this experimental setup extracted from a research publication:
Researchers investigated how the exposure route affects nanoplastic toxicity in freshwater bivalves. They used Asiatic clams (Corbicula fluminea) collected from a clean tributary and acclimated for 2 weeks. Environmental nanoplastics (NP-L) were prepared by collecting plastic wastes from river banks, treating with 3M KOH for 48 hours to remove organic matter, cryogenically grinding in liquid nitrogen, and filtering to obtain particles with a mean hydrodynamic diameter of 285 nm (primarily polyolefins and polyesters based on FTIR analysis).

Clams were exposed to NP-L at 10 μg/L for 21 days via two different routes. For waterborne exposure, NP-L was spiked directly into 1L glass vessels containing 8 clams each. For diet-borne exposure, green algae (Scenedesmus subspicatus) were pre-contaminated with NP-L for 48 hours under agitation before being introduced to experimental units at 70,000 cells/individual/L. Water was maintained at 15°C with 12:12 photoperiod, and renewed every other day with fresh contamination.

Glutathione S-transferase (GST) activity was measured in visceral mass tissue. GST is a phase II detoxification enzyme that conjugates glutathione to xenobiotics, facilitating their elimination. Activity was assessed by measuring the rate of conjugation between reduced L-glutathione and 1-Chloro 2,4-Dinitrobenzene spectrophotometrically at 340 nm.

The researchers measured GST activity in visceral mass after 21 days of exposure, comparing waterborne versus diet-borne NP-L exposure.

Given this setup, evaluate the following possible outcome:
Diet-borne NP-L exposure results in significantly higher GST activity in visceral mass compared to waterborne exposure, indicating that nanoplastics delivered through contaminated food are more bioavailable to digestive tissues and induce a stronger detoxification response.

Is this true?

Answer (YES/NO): NO